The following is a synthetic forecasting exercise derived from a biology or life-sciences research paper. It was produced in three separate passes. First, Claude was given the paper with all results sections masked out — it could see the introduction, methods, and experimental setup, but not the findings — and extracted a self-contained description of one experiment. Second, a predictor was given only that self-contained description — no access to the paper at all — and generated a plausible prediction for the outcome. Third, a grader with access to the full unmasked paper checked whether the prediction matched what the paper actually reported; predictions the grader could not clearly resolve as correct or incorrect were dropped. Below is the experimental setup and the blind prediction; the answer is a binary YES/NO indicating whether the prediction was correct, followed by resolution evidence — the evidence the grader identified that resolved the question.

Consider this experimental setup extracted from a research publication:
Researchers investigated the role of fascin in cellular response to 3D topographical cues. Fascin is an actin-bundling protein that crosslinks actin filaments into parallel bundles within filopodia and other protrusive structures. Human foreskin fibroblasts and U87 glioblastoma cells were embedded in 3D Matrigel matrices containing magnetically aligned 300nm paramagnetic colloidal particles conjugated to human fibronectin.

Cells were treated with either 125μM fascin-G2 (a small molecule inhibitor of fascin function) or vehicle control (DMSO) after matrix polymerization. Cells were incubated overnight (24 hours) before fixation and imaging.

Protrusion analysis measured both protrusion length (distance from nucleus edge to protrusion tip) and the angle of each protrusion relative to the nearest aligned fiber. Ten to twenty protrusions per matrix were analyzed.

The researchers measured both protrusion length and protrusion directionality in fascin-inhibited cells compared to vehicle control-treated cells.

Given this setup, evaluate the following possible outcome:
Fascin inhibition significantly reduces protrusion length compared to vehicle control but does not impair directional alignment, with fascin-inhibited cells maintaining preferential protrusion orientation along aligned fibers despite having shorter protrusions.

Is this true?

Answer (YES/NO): YES